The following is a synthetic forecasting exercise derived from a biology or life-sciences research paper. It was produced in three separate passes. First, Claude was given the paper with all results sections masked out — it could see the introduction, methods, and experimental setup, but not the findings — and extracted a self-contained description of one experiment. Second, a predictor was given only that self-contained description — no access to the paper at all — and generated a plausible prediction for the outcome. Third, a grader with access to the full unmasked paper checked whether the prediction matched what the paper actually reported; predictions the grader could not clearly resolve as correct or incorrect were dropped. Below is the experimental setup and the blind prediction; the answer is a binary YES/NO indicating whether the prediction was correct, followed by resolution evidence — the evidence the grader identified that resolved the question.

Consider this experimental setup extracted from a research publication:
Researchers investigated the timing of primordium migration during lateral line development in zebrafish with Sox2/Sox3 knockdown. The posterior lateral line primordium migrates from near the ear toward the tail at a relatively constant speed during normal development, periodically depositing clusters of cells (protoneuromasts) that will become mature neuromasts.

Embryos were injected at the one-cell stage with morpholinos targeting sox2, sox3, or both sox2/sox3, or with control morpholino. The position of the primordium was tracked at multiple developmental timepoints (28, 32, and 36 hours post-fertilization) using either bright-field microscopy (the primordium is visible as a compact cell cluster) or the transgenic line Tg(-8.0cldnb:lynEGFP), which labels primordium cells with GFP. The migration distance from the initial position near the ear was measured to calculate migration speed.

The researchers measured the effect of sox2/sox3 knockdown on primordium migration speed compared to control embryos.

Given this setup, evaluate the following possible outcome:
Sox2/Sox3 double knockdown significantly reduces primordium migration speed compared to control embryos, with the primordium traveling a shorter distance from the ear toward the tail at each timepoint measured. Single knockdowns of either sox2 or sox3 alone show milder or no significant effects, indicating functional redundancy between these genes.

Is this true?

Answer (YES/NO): NO